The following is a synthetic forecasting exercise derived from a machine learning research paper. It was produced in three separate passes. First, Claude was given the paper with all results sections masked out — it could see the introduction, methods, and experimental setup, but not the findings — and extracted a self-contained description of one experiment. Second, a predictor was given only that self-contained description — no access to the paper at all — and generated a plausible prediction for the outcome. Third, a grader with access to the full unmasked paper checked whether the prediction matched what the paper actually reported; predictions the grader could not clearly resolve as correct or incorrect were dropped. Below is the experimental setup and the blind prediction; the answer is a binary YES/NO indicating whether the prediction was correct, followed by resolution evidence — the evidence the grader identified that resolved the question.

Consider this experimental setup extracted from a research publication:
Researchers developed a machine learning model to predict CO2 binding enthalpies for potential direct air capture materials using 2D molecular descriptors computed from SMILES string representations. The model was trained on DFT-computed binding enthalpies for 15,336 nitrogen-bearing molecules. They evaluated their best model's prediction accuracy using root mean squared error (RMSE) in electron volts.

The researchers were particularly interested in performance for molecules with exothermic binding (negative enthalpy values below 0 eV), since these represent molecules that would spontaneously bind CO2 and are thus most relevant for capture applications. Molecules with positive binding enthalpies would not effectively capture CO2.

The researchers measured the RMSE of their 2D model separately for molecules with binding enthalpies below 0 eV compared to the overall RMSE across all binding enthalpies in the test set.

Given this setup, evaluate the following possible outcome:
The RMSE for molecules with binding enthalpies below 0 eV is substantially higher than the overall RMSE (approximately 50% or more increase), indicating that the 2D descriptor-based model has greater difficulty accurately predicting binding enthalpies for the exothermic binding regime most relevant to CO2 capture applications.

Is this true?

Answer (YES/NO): NO